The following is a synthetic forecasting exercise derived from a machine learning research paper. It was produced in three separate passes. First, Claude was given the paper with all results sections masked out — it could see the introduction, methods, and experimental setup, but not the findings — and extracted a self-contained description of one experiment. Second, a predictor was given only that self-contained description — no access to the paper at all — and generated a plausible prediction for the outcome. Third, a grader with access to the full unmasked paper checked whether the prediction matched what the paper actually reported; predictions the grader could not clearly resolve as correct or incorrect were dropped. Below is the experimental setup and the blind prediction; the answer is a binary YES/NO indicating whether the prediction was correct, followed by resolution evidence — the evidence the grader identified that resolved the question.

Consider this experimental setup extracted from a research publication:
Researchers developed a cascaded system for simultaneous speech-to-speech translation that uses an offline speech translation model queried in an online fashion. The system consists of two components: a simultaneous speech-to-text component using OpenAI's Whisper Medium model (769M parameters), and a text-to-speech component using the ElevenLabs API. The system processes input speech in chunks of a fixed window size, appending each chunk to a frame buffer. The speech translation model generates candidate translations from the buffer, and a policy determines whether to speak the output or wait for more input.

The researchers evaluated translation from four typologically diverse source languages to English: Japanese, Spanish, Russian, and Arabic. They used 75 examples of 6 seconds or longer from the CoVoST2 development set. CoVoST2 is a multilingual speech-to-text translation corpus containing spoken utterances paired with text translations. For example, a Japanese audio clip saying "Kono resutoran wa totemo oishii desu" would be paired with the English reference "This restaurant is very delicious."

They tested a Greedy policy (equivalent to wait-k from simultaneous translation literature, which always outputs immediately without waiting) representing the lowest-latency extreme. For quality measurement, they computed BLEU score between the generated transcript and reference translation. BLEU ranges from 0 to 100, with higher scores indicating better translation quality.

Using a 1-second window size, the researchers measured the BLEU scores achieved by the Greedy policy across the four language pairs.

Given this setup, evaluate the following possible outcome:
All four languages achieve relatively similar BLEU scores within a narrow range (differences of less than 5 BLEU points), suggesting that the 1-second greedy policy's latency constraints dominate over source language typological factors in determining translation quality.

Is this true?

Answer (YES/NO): NO